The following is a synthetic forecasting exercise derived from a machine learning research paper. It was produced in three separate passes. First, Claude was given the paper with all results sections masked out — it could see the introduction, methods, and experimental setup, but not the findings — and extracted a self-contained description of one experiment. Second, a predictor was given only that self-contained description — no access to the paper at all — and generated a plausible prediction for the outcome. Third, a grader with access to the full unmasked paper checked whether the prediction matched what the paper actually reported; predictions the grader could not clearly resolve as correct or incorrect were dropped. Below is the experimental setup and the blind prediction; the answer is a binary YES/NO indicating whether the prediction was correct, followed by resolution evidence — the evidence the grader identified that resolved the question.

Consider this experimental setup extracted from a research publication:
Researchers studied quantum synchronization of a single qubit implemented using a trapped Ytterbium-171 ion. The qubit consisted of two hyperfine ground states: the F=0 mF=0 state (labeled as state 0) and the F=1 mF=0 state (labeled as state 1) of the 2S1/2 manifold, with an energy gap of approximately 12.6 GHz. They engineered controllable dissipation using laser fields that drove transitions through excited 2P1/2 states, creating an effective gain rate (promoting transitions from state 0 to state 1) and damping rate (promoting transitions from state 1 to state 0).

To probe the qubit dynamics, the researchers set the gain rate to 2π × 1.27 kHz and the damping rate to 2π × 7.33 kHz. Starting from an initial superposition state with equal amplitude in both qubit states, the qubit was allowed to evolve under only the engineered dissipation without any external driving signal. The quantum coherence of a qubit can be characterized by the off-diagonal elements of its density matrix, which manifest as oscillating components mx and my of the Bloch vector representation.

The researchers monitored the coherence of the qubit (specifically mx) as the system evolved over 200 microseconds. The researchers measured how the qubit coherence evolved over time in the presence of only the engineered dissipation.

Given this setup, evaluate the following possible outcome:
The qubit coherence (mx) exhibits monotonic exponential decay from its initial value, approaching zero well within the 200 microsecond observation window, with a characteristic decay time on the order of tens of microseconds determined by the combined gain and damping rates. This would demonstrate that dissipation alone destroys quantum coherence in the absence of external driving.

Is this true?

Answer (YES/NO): NO